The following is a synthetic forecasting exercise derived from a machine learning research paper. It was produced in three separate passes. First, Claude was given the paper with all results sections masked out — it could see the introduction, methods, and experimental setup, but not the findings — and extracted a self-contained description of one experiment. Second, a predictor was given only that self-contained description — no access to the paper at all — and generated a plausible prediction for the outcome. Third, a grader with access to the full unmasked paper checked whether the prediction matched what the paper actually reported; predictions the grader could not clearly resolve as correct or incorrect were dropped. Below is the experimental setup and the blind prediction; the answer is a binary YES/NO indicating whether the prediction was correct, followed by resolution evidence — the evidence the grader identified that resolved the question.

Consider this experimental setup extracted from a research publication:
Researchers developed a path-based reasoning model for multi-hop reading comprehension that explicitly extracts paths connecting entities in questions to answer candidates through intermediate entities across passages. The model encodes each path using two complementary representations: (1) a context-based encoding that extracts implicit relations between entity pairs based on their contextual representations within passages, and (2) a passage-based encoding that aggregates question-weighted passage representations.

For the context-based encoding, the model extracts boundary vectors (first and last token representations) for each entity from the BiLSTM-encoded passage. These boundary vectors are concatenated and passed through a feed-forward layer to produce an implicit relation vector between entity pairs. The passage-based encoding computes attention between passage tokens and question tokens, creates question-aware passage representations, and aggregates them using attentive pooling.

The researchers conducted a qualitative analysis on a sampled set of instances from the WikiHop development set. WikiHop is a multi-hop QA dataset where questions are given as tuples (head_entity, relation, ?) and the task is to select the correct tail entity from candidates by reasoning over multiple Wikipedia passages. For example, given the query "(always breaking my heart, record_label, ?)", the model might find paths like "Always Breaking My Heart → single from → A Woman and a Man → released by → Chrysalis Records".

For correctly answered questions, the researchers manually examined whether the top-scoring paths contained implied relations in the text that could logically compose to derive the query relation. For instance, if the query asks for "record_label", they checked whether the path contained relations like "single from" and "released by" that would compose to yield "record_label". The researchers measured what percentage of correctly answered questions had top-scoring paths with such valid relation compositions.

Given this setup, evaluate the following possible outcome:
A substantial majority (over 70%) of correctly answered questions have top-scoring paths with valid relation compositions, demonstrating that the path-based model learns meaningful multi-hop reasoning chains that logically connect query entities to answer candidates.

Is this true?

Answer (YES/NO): YES